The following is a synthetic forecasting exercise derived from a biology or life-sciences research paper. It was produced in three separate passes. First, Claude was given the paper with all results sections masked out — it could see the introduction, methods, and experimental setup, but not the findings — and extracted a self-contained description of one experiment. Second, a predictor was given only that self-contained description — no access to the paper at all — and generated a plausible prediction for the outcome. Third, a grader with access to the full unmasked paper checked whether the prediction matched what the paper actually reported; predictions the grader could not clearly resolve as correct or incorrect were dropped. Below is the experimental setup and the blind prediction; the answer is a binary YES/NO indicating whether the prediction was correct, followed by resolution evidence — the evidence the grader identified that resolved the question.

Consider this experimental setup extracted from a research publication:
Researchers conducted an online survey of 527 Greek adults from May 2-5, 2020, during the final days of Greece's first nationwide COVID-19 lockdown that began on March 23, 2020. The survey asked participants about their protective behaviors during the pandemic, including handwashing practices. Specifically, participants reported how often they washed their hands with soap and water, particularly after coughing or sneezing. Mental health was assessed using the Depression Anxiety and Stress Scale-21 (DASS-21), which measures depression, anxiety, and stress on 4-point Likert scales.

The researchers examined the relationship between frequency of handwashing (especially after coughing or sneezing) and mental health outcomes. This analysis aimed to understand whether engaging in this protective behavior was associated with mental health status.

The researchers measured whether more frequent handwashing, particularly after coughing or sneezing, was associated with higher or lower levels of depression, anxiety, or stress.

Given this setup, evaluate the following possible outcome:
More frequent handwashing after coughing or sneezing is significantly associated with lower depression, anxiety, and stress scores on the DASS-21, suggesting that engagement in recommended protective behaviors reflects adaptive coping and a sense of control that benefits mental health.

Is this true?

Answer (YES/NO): NO